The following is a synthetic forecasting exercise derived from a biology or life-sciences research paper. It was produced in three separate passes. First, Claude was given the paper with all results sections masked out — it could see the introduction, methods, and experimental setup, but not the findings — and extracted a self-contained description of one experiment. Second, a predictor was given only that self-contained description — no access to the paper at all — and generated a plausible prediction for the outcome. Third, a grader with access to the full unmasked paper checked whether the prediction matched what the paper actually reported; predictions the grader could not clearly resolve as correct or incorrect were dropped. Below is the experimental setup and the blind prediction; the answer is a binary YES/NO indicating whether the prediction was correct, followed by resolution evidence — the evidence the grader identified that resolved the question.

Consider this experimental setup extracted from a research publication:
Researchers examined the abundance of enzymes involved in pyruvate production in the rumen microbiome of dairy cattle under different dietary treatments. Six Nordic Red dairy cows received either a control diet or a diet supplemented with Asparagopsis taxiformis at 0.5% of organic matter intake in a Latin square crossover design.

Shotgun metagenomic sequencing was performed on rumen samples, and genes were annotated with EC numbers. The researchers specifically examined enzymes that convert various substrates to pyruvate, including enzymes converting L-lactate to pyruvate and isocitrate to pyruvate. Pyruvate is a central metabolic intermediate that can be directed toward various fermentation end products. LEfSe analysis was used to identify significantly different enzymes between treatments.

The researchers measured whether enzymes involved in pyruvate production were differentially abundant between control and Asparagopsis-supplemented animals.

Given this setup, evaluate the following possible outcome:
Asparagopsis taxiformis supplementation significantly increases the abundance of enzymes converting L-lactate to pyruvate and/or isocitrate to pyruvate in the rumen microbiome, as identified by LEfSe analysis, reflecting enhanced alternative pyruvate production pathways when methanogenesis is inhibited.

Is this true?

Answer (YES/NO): YES